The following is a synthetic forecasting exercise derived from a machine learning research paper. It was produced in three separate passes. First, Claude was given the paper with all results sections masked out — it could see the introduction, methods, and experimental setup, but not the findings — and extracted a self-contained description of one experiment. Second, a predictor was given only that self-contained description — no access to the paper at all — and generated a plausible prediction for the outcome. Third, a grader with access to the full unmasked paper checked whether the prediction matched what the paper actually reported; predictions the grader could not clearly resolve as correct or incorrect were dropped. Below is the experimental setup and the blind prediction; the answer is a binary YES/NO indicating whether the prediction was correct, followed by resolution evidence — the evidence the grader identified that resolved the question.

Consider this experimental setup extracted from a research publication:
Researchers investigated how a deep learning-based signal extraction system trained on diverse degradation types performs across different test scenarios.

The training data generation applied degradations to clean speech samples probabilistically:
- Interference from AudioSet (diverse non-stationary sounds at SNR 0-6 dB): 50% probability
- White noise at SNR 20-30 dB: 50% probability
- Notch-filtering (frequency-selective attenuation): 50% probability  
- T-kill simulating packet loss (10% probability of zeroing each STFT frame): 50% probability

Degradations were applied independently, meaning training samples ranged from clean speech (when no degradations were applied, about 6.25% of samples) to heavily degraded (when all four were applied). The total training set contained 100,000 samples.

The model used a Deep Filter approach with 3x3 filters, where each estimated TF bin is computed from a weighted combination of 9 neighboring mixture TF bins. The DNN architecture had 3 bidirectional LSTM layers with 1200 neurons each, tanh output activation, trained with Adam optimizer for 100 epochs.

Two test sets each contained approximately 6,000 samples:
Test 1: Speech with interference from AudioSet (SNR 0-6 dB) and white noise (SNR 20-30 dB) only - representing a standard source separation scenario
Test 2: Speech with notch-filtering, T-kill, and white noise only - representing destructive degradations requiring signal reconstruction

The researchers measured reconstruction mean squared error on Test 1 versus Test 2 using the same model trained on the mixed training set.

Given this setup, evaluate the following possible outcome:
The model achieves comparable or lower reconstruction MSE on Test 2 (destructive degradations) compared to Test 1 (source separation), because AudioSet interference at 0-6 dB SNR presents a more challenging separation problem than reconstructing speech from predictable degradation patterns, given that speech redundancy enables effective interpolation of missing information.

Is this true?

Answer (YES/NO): YES